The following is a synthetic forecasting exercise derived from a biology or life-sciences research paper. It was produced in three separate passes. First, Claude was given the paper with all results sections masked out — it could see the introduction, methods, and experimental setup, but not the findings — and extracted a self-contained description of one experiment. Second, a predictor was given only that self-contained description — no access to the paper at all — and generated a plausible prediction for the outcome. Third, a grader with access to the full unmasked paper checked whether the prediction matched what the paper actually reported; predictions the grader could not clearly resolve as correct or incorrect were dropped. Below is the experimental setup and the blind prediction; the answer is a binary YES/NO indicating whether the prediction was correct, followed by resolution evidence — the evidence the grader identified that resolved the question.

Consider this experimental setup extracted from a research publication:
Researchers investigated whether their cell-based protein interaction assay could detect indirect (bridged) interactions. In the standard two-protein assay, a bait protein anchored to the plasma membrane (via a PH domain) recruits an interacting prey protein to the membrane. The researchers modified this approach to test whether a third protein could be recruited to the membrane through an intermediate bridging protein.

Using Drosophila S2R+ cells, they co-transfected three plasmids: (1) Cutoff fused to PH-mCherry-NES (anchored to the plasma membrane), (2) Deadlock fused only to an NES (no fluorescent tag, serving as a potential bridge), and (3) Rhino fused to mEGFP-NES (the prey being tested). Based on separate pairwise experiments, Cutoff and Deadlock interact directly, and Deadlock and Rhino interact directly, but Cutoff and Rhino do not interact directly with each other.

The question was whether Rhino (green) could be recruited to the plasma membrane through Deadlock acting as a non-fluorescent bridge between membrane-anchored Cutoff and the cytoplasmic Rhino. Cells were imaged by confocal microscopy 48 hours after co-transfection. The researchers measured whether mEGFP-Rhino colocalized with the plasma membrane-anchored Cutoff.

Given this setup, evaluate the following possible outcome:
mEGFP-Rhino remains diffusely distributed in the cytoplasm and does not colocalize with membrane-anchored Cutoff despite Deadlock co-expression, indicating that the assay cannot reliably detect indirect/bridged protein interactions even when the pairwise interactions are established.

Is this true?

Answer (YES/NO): NO